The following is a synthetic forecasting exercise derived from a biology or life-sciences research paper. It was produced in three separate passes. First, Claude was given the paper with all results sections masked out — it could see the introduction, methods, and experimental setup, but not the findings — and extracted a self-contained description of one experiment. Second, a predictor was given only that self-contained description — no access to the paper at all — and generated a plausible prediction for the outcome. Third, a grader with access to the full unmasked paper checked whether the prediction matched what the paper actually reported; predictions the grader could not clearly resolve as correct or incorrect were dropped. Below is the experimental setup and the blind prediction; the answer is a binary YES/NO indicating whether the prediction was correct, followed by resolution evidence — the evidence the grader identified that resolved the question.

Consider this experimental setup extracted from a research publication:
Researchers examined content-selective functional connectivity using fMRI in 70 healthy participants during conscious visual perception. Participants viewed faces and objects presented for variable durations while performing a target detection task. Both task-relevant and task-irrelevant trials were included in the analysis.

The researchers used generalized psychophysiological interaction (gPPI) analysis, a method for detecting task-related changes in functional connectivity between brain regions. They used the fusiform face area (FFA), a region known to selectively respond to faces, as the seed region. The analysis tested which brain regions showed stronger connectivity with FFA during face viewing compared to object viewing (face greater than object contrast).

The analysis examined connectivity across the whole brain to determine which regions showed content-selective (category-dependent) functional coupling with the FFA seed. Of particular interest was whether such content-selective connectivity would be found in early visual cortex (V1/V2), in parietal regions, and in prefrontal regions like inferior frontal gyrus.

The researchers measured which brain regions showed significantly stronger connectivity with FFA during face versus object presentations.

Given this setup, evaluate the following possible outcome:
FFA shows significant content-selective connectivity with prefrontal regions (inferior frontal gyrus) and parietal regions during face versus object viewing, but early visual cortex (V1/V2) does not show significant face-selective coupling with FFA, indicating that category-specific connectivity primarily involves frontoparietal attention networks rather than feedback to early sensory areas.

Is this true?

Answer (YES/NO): NO